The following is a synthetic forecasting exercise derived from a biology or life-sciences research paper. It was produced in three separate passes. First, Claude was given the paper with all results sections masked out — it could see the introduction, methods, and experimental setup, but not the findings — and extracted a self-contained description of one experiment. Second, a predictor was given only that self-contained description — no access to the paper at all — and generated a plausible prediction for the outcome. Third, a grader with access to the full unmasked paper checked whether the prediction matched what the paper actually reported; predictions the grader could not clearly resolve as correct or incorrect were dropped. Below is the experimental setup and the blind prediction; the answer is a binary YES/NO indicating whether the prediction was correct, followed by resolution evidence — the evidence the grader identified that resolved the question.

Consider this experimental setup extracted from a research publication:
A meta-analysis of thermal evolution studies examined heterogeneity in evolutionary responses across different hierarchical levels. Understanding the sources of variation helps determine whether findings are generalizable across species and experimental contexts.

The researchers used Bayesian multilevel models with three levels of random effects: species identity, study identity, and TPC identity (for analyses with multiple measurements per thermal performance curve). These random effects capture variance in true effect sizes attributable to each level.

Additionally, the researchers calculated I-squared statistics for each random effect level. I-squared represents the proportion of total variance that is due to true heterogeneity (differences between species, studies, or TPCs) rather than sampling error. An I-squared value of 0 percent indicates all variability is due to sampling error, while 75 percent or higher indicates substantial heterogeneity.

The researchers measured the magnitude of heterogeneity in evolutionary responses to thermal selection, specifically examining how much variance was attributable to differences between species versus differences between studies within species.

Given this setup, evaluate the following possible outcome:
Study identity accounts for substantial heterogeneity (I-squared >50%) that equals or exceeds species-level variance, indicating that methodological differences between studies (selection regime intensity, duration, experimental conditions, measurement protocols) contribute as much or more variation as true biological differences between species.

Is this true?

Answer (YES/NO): NO